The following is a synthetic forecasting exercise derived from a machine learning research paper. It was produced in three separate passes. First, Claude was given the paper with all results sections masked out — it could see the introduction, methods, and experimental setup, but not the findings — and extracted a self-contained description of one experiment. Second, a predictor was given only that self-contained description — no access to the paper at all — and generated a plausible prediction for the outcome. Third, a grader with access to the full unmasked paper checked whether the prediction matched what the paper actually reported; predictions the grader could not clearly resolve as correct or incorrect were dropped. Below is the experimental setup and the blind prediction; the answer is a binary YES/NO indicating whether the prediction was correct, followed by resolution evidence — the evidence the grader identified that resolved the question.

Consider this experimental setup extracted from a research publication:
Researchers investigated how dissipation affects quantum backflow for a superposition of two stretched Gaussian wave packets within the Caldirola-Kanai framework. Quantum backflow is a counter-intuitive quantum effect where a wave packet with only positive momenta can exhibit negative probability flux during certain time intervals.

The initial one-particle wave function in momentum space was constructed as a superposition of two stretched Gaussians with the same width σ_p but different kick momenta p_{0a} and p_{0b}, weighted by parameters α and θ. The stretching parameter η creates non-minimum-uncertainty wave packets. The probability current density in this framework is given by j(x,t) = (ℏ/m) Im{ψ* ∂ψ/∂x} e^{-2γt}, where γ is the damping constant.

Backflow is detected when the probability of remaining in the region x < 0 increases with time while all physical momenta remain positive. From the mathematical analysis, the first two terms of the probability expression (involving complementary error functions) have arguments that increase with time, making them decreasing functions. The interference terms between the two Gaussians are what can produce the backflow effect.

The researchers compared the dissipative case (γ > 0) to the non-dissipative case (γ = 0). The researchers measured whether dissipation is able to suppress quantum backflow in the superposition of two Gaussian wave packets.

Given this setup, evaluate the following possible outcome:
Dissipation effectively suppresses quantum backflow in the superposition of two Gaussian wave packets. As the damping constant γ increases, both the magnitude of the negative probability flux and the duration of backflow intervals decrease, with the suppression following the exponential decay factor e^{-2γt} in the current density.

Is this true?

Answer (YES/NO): NO